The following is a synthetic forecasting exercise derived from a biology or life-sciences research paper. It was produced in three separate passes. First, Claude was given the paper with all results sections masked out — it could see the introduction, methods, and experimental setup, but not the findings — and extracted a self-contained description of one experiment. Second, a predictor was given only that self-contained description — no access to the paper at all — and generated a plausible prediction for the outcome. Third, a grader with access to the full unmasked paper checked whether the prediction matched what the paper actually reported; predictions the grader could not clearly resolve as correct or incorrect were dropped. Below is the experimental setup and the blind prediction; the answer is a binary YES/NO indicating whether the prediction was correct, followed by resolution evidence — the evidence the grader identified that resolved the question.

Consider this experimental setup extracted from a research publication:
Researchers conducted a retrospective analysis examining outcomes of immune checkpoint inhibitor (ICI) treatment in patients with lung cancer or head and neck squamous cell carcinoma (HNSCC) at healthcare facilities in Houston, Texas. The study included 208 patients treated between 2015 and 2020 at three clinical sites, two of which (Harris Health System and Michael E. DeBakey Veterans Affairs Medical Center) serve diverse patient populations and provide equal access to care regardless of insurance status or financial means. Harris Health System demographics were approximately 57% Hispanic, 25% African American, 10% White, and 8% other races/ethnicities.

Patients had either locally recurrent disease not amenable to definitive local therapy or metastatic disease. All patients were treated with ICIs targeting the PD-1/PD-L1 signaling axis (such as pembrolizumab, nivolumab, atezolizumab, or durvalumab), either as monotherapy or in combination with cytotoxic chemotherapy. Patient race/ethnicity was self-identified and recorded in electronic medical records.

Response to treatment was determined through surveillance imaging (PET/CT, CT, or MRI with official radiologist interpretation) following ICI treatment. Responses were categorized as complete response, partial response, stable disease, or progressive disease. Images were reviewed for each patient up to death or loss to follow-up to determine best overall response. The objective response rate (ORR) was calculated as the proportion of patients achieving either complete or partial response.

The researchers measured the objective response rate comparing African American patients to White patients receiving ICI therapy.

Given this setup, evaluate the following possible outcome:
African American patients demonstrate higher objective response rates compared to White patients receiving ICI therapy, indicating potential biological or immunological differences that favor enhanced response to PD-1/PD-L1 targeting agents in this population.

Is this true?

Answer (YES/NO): NO